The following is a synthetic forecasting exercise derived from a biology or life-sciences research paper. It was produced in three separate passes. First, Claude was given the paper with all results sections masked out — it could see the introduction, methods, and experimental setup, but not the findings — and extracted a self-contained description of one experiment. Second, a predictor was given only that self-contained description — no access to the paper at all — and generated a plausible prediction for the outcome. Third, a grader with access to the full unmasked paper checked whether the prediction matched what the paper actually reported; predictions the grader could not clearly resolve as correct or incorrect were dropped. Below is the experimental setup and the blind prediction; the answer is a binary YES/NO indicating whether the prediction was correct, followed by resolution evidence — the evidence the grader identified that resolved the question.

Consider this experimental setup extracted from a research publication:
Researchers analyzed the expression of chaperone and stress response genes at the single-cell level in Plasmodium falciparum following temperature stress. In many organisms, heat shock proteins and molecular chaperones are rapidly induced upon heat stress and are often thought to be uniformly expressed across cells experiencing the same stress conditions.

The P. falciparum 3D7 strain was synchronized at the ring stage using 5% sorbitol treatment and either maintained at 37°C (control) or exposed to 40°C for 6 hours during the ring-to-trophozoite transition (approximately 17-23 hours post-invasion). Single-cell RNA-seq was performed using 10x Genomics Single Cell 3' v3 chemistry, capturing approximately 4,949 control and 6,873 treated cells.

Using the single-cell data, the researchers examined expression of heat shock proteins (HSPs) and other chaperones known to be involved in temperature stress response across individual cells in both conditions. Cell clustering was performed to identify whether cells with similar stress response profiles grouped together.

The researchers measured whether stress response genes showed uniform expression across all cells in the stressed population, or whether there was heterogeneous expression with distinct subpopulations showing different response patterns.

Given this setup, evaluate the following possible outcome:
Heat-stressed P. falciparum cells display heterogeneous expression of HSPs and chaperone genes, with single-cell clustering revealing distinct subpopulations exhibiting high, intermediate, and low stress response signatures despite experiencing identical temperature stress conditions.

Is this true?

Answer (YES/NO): YES